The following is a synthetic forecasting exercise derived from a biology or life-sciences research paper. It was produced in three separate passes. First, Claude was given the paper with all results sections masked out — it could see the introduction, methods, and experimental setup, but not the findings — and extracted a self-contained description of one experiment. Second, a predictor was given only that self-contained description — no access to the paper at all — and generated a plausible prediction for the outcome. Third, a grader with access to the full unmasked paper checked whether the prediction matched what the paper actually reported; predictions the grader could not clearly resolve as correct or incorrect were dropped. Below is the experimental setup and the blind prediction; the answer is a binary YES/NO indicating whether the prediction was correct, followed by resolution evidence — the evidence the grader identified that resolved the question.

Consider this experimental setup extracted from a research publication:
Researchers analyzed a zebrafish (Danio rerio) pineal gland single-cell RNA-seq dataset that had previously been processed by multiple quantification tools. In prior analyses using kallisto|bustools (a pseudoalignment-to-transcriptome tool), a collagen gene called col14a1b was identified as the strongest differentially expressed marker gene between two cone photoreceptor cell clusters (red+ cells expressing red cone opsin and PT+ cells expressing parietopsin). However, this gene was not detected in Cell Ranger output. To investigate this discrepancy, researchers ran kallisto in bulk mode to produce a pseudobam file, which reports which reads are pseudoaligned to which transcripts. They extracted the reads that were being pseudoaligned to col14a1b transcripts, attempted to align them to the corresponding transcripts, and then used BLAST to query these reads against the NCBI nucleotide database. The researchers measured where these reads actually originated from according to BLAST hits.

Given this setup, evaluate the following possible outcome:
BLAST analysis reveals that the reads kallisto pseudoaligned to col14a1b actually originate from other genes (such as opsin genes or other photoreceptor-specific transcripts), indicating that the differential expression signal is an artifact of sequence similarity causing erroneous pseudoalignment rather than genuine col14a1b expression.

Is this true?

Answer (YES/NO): YES